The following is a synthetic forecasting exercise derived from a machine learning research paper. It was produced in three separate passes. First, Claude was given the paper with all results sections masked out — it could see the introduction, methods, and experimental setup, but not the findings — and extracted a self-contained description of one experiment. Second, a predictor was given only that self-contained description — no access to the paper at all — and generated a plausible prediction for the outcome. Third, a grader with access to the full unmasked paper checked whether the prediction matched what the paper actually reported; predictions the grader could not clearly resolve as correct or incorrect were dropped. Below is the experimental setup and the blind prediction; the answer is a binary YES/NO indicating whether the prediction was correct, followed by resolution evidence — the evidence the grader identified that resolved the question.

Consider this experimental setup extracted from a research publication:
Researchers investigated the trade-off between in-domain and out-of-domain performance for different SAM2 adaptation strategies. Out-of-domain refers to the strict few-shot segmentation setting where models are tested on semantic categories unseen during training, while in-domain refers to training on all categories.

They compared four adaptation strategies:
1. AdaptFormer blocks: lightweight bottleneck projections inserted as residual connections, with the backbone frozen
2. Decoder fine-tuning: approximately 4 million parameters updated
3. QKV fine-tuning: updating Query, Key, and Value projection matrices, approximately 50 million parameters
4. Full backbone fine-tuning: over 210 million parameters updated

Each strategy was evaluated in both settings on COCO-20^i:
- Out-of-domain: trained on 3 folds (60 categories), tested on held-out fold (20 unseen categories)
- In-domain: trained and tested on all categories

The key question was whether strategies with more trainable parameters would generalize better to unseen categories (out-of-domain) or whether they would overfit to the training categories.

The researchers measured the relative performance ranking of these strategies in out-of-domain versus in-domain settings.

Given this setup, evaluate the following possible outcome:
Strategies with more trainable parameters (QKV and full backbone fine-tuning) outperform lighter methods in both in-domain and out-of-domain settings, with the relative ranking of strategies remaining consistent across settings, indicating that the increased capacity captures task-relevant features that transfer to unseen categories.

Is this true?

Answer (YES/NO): NO